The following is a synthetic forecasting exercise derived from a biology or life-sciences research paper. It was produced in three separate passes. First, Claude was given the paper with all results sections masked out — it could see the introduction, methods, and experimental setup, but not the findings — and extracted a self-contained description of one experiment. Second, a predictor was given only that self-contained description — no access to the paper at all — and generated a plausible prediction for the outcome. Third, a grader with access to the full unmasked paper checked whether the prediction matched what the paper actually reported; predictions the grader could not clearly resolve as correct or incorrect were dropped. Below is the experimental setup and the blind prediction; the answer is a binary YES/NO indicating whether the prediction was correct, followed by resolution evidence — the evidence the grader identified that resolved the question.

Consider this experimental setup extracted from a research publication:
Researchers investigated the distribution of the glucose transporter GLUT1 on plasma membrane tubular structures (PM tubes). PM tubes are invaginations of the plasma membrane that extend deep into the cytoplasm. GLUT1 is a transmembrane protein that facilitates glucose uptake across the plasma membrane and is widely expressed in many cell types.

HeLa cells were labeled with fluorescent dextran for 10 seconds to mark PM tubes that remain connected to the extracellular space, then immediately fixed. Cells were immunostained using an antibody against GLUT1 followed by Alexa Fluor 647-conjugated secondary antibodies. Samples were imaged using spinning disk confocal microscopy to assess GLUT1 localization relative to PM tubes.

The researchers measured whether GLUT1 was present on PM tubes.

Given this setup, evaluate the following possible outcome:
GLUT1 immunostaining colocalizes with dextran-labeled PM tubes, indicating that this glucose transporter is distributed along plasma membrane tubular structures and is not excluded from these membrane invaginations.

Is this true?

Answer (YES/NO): YES